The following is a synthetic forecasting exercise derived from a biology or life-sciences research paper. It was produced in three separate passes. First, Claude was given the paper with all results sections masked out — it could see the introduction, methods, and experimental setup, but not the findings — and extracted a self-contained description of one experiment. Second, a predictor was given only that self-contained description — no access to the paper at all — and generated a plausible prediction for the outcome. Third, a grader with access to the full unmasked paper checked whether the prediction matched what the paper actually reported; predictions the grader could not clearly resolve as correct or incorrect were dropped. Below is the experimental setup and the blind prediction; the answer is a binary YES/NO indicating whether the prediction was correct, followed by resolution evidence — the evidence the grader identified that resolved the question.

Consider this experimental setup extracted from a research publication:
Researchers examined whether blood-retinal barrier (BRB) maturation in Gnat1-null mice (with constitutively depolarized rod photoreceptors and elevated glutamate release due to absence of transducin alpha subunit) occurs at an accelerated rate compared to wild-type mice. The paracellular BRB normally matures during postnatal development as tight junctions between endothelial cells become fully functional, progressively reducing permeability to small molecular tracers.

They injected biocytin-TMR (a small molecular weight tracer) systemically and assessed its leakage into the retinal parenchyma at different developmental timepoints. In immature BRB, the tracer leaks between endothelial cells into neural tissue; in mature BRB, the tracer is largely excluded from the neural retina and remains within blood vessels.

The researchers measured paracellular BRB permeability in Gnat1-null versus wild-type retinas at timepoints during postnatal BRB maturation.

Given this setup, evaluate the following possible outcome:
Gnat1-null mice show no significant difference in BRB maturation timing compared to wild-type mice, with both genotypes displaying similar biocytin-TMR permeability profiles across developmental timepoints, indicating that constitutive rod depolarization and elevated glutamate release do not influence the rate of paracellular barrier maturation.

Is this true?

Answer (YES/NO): NO